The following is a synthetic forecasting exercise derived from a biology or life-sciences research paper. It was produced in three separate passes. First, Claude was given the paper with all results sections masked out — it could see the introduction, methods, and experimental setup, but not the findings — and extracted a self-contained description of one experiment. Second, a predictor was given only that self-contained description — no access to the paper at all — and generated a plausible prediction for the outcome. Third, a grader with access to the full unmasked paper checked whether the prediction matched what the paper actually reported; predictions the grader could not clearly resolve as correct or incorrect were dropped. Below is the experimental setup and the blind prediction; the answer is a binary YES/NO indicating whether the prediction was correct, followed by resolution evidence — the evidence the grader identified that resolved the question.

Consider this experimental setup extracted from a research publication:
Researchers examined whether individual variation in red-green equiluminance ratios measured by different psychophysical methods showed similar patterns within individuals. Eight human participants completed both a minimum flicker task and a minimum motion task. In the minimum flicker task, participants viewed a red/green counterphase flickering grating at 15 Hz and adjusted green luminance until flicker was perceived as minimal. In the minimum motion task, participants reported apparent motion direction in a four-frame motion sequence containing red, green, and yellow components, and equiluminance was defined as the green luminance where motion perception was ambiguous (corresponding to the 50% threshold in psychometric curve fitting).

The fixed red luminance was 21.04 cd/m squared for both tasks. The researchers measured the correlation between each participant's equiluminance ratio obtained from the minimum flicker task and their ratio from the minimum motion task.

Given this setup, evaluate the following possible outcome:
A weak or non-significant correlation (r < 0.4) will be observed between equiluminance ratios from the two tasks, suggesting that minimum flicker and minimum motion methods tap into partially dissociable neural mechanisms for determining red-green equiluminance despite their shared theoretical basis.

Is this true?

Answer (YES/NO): NO